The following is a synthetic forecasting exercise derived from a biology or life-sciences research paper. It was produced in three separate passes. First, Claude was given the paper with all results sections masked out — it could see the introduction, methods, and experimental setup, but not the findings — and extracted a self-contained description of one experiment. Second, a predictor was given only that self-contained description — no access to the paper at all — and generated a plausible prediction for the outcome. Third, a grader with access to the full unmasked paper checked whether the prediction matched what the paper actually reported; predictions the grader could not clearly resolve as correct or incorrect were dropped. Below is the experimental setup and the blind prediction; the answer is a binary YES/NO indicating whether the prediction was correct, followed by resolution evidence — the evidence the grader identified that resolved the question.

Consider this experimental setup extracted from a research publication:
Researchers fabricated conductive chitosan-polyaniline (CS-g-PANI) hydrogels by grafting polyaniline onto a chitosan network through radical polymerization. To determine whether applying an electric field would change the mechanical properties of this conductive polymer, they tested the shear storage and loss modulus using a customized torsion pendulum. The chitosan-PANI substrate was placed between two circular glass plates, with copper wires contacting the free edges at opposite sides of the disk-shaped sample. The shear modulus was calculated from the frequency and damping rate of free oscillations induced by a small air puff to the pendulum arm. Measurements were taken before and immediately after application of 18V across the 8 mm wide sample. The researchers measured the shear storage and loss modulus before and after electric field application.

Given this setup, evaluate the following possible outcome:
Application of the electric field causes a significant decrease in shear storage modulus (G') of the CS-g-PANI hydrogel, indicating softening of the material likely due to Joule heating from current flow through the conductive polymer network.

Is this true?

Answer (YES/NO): NO